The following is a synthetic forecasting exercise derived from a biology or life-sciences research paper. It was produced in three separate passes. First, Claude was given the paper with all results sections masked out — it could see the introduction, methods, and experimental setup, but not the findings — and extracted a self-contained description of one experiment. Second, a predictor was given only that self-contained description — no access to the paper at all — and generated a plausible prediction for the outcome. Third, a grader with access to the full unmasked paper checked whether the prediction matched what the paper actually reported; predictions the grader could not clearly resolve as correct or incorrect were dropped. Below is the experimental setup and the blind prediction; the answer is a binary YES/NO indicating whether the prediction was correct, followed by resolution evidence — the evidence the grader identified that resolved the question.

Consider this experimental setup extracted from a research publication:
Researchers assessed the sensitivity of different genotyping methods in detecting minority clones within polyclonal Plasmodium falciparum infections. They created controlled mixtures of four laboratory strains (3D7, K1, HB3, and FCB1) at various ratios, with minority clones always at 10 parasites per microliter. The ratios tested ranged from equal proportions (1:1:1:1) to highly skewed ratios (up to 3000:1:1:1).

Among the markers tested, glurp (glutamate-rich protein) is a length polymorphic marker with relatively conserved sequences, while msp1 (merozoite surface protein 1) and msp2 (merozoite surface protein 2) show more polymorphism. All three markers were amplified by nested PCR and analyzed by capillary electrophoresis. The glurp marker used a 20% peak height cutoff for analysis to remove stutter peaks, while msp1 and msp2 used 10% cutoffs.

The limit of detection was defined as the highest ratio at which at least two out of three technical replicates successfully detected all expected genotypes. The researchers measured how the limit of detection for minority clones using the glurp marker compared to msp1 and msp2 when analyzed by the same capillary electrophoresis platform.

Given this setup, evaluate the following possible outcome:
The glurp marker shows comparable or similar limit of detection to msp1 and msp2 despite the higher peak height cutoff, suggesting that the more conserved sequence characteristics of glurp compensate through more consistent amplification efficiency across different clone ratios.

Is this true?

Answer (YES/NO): NO